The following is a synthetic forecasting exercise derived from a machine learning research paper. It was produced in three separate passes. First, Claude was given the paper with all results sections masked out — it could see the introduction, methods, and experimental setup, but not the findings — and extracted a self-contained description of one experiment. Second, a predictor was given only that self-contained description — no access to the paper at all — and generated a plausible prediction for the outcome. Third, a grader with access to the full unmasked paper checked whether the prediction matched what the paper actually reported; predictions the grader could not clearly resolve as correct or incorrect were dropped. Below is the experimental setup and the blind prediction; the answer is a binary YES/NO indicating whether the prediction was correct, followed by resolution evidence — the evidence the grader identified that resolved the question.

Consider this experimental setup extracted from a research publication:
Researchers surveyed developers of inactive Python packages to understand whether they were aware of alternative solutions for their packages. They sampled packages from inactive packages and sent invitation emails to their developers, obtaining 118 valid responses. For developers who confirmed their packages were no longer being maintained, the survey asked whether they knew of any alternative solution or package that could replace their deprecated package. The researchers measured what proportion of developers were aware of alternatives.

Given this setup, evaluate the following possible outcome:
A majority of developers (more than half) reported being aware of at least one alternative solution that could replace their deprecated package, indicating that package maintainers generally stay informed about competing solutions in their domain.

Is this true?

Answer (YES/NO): NO